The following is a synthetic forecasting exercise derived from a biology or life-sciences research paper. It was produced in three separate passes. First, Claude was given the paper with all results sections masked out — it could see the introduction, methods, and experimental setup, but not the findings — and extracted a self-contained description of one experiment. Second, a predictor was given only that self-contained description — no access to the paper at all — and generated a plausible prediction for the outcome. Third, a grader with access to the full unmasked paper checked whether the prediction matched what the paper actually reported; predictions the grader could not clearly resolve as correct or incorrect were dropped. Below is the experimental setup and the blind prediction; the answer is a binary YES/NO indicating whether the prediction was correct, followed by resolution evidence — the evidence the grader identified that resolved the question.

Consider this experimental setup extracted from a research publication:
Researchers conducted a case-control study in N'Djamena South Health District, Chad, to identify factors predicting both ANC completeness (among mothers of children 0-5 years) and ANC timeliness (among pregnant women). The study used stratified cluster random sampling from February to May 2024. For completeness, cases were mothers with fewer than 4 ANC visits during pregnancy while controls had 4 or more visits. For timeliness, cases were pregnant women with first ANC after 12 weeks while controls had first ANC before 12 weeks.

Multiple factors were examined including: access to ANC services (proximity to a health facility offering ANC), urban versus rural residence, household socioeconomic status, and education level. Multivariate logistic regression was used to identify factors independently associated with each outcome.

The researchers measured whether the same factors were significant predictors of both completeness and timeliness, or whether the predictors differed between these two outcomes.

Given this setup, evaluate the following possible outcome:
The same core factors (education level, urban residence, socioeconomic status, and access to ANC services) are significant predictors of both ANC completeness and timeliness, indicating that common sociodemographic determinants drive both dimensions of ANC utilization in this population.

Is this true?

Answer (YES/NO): NO